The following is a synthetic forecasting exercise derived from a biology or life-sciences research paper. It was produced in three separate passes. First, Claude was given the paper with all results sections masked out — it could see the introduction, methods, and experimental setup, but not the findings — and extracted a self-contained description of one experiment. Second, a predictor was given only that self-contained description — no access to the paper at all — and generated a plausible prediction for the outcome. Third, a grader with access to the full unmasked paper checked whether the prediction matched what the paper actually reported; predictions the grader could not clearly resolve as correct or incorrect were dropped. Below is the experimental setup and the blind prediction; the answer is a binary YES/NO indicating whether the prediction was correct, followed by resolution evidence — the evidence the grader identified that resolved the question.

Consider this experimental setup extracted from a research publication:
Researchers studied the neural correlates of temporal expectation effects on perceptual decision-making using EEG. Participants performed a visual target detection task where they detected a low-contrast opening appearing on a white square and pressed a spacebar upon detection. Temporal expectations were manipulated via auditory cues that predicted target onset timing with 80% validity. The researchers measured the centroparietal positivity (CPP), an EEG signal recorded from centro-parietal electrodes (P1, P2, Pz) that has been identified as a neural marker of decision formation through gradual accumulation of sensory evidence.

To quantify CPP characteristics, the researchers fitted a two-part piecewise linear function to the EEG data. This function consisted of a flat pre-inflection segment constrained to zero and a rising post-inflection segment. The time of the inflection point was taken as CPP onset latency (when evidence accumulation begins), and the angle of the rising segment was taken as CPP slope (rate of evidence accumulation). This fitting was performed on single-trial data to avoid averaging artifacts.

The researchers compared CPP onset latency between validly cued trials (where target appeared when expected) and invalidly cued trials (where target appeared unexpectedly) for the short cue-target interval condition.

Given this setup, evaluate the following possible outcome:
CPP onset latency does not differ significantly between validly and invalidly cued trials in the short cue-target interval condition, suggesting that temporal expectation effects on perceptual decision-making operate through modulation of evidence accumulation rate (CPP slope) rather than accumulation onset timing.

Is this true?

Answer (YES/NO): NO